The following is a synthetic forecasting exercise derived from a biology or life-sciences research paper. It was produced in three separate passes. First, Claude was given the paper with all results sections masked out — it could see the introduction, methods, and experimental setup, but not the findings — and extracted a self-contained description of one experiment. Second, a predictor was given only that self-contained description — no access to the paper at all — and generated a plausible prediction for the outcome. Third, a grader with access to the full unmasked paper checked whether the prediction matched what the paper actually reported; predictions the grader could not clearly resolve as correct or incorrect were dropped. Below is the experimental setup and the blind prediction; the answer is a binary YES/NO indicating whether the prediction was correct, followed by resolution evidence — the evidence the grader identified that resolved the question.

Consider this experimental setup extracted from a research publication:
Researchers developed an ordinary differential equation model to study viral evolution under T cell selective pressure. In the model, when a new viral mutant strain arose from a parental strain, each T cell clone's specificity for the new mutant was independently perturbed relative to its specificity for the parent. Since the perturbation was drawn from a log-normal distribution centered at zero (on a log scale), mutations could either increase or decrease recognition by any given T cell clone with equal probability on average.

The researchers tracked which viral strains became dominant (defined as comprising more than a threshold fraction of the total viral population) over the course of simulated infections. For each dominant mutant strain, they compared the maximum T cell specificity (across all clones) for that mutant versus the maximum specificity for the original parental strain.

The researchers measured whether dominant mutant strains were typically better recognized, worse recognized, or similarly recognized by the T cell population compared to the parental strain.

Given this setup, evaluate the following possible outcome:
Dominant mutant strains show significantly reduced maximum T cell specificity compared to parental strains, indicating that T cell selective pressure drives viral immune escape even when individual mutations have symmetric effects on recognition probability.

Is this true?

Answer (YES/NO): YES